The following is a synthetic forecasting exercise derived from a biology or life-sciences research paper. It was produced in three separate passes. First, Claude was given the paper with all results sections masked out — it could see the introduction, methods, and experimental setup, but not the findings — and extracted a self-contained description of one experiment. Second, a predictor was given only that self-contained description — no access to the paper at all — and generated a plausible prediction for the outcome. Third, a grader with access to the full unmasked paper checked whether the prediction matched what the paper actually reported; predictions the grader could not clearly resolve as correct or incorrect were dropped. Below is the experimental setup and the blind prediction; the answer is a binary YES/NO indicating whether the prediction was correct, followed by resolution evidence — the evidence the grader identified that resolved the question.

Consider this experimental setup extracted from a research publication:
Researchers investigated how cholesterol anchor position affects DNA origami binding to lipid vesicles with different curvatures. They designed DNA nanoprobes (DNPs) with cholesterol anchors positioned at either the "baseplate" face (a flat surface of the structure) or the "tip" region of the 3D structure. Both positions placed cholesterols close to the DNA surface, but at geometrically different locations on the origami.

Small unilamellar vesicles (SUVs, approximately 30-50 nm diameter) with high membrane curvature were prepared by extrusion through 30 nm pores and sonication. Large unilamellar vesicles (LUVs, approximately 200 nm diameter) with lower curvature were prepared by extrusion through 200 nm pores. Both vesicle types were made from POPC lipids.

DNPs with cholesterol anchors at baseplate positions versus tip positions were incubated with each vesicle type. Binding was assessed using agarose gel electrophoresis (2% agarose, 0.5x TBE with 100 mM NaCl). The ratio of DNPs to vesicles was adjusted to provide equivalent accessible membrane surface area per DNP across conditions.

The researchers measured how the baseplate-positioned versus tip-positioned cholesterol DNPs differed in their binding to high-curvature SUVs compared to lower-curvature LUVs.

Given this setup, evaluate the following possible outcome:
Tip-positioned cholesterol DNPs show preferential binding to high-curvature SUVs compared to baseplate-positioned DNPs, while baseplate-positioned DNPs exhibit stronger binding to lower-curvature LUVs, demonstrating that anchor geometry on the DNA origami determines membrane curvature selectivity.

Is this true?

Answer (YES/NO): NO